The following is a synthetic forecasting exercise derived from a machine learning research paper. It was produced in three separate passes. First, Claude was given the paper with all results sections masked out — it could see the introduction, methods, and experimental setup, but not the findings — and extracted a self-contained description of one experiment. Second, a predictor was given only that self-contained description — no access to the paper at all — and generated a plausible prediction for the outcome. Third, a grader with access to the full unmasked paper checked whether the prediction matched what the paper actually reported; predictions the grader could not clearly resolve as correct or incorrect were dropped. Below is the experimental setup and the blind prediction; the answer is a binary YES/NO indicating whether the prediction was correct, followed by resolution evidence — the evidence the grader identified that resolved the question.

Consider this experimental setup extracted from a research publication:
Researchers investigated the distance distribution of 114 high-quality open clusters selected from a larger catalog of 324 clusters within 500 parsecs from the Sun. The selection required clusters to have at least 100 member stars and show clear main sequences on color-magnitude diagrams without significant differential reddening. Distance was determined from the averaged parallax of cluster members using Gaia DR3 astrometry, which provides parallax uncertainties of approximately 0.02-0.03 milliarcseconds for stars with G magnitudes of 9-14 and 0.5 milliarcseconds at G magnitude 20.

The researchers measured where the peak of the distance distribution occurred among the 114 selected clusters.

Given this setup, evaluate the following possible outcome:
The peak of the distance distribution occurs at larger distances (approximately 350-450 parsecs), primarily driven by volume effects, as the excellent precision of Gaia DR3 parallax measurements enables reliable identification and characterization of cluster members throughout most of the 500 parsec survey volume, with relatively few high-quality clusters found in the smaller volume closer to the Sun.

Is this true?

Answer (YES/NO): YES